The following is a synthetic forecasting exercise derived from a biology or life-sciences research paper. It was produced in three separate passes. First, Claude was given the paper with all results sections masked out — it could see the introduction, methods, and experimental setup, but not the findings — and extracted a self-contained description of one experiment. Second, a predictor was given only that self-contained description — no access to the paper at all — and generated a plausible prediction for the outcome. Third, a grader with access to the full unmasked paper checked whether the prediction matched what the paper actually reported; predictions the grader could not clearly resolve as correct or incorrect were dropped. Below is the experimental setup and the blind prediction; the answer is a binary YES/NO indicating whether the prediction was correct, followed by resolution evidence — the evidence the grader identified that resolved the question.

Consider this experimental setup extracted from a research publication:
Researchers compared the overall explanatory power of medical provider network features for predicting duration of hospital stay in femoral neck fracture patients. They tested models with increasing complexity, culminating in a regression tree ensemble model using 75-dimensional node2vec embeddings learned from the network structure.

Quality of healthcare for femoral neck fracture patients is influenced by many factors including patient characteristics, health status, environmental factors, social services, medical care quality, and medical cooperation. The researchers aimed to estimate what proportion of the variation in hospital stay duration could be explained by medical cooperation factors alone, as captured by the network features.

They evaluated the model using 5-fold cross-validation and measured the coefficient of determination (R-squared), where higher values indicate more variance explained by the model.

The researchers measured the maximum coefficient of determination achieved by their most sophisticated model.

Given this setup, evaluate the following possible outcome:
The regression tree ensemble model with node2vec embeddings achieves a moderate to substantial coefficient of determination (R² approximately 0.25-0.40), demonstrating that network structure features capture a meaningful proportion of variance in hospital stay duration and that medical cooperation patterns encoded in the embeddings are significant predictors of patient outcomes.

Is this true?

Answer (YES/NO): NO